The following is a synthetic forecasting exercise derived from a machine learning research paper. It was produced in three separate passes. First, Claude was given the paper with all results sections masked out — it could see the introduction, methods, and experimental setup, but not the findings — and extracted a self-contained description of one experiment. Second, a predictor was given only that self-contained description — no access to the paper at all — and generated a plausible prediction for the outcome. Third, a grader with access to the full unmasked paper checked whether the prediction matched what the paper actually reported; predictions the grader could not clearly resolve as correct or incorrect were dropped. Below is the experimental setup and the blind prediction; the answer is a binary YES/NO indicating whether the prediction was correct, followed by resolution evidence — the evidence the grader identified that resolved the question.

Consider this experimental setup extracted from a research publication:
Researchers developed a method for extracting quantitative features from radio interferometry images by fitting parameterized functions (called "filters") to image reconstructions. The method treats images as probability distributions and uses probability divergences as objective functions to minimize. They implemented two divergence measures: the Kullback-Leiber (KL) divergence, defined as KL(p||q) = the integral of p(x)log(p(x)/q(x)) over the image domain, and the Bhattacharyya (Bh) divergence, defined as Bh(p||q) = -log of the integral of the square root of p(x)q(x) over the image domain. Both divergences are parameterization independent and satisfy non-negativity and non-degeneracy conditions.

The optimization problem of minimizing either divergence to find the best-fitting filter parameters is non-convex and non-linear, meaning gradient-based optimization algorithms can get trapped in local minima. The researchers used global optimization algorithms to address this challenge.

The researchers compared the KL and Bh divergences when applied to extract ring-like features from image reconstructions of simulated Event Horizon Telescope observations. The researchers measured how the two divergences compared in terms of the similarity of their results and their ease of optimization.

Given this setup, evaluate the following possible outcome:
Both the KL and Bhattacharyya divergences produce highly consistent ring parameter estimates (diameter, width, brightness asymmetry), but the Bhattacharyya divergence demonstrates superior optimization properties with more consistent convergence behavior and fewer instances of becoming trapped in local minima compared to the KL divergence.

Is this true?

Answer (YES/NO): NO